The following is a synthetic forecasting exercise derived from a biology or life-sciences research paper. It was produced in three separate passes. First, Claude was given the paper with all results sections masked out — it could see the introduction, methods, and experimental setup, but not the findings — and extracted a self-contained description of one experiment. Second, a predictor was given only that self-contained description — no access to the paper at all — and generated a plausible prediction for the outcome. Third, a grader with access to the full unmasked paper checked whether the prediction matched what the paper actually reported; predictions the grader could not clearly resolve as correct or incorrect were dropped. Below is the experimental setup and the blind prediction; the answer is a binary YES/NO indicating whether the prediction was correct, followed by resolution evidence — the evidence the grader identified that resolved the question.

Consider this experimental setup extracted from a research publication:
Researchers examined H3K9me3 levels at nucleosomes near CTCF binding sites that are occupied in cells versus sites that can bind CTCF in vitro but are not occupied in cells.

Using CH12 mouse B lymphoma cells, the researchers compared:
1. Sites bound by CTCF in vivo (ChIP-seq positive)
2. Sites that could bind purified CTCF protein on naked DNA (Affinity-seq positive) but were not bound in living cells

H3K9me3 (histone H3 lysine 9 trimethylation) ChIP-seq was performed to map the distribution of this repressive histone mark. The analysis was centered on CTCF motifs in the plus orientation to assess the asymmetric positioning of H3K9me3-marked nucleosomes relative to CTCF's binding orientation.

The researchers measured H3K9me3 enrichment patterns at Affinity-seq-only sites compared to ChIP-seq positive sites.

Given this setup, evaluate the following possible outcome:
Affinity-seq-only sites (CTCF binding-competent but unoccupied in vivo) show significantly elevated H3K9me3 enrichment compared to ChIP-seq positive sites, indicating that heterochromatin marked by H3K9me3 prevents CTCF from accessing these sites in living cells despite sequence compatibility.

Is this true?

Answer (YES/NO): YES